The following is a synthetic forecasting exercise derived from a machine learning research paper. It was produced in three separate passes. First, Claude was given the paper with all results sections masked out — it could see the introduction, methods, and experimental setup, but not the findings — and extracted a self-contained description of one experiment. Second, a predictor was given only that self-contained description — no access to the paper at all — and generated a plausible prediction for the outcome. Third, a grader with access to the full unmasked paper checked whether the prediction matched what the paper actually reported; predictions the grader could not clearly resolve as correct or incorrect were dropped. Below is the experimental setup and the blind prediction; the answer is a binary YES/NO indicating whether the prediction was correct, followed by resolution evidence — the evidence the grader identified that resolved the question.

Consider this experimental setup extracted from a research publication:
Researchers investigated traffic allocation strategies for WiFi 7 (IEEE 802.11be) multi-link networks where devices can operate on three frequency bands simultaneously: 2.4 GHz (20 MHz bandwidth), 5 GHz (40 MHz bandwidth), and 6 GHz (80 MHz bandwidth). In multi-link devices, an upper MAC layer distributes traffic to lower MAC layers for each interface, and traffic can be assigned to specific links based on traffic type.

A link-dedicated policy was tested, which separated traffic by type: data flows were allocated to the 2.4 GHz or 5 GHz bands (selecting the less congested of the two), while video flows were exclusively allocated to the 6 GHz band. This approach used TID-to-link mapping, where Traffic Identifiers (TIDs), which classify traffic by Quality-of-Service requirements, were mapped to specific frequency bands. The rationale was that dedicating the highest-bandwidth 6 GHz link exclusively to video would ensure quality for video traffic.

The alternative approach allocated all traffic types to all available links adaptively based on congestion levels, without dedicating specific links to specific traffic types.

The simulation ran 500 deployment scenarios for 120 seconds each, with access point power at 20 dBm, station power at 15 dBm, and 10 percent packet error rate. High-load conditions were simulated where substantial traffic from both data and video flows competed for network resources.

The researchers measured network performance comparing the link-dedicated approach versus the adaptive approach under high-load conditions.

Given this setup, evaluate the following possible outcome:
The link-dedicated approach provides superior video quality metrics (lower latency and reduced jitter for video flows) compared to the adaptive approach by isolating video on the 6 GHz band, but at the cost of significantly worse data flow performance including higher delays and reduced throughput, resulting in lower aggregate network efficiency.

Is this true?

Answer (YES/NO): NO